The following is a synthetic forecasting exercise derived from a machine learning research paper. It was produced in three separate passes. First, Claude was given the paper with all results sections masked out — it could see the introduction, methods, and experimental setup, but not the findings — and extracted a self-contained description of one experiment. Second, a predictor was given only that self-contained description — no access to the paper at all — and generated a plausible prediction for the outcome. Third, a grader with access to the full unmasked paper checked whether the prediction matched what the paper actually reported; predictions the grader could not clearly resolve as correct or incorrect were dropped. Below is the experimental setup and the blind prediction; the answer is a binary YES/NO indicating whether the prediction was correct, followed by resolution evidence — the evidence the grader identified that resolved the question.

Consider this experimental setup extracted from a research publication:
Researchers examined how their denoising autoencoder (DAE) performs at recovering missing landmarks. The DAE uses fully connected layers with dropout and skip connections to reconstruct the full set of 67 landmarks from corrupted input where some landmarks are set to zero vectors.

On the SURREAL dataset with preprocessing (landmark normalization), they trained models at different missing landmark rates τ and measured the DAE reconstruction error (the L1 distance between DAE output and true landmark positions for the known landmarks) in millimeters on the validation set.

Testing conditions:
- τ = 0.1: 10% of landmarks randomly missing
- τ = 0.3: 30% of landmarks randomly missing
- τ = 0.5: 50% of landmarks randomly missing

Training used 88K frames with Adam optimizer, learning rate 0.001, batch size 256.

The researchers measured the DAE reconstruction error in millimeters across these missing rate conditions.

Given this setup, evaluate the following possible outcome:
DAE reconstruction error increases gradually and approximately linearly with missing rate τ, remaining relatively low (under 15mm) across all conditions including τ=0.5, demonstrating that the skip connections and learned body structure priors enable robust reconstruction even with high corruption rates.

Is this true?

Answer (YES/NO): NO